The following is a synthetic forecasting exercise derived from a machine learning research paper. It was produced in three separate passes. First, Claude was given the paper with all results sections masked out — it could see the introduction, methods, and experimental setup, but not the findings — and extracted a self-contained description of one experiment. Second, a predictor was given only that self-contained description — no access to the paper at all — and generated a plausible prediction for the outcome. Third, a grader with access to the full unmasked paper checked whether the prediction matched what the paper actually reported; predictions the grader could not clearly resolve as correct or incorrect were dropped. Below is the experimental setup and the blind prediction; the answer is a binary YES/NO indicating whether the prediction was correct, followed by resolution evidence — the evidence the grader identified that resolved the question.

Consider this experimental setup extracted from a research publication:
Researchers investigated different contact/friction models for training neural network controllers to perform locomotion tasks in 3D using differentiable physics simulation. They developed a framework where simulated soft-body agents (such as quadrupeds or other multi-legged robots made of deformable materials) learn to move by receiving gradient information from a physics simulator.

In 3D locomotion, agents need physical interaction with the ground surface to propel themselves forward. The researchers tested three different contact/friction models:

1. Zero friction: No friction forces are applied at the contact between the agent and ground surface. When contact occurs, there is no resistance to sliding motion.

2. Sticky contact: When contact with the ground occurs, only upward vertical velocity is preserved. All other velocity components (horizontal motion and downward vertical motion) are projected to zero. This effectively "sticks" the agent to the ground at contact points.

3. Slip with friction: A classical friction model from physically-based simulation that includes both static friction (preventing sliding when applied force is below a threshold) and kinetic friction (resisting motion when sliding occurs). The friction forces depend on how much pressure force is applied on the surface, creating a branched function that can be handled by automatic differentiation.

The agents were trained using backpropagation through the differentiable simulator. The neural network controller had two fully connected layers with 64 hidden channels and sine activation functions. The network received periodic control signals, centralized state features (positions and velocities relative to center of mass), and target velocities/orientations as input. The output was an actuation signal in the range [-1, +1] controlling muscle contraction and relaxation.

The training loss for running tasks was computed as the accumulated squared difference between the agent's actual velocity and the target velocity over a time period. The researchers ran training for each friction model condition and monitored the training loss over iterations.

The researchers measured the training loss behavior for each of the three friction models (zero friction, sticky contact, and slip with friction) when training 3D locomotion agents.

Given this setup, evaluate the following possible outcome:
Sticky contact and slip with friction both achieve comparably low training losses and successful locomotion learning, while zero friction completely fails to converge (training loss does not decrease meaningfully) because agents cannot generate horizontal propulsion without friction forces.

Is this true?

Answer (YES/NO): NO